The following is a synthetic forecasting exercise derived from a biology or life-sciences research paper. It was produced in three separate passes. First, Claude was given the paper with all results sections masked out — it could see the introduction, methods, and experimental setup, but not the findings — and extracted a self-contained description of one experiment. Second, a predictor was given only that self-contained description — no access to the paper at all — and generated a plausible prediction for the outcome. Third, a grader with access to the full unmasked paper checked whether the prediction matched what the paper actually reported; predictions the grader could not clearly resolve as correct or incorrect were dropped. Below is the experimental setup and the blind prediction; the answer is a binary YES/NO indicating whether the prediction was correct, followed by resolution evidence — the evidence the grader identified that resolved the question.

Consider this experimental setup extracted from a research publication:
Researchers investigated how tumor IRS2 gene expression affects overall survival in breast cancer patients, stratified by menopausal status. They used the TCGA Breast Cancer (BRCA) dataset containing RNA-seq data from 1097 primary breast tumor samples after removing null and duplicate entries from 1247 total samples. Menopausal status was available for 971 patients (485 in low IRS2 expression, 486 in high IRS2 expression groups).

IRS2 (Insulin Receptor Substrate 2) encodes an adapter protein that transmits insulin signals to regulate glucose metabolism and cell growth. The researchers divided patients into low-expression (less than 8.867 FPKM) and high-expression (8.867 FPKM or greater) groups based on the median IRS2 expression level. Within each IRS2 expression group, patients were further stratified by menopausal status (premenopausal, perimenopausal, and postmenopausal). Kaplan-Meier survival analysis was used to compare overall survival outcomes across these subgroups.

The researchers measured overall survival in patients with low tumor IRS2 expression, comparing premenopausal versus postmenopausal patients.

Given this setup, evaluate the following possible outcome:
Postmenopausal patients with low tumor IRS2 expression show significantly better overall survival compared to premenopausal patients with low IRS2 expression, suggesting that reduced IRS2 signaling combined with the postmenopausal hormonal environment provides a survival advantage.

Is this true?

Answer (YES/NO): NO